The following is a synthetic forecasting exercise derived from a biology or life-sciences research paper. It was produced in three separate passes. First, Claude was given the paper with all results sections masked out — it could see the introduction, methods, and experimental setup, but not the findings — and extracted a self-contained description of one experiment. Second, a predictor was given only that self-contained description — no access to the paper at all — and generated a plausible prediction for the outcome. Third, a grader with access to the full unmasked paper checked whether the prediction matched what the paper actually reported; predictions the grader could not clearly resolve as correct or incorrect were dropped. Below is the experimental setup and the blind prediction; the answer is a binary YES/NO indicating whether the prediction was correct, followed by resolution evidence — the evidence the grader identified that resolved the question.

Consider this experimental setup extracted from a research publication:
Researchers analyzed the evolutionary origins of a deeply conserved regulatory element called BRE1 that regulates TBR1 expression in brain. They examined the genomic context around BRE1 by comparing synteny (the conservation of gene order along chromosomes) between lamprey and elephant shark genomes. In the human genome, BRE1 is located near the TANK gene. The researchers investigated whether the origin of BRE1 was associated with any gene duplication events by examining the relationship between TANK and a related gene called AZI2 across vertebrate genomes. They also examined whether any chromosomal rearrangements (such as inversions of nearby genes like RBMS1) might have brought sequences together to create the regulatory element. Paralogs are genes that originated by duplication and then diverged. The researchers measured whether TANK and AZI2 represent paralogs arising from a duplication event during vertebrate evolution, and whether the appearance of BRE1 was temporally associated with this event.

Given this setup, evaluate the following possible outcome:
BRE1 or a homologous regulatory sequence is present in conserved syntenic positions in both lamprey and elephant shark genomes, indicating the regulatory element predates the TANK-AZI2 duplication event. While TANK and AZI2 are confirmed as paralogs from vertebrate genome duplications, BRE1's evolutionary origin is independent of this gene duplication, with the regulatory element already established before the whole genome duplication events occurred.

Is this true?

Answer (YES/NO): NO